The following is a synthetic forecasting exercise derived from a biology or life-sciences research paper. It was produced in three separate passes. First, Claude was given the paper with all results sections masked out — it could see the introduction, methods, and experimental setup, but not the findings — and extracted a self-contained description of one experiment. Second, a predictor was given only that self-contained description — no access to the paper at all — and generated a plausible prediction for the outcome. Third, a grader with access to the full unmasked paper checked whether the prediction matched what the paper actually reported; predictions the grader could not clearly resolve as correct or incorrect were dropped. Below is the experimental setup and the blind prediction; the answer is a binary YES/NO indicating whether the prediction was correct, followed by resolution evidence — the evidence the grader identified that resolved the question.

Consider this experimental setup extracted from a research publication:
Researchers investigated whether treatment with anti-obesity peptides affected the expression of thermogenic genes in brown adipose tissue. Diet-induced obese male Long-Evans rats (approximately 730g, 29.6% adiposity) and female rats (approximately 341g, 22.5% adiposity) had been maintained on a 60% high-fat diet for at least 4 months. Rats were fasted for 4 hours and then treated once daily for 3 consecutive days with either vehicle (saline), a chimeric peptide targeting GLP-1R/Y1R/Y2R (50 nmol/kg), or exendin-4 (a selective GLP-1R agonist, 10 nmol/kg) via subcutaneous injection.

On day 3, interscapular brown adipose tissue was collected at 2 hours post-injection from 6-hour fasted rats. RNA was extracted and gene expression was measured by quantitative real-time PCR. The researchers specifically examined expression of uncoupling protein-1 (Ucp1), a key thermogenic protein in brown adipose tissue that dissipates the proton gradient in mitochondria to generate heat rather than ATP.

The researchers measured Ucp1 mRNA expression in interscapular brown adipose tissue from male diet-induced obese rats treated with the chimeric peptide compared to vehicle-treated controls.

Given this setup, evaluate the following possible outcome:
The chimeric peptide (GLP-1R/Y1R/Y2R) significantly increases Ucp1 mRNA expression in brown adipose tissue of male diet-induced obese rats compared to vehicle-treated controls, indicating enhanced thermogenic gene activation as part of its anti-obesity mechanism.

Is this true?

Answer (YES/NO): NO